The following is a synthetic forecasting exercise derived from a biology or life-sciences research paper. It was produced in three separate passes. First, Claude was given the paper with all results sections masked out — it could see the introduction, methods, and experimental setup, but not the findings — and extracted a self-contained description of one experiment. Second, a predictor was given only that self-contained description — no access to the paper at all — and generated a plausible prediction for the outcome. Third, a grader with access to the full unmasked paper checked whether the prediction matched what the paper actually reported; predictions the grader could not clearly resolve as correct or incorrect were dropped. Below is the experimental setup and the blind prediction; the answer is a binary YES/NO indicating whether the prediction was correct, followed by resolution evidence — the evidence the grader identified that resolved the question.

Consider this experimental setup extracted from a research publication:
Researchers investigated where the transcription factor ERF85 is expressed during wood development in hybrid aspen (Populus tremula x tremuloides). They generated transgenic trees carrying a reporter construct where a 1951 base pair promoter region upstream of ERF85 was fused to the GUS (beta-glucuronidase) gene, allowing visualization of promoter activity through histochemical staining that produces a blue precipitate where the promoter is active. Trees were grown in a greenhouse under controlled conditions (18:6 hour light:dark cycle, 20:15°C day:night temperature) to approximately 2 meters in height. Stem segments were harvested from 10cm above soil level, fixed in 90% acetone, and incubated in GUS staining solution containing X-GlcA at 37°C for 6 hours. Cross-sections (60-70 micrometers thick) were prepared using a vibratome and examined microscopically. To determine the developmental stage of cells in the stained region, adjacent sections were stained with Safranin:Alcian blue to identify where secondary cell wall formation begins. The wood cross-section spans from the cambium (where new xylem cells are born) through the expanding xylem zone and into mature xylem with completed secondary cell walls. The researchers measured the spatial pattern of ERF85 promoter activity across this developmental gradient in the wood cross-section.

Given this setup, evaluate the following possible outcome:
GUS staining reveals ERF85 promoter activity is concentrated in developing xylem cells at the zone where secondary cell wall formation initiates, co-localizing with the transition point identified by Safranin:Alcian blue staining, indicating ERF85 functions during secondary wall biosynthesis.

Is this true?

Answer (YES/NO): NO